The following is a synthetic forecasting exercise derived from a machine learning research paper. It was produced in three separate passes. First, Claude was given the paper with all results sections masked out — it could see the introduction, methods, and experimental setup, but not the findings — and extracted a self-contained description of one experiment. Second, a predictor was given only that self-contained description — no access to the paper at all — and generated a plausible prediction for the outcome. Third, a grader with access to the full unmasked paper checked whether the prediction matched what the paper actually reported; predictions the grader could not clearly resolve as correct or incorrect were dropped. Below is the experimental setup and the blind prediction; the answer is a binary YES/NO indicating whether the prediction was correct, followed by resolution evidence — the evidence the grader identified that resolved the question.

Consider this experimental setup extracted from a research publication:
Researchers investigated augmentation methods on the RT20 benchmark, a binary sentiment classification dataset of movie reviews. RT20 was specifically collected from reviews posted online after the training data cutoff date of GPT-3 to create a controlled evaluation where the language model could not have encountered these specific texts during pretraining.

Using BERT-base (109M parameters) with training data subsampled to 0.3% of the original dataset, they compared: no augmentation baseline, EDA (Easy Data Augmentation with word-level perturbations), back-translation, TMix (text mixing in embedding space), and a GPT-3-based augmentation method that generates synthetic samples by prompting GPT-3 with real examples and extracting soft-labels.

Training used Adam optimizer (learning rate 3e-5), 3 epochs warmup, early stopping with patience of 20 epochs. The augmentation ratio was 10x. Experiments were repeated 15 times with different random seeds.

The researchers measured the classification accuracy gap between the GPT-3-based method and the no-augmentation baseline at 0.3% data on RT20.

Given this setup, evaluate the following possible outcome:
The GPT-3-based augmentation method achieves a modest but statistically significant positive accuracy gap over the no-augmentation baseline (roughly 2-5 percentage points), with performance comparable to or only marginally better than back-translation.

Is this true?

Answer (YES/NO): NO